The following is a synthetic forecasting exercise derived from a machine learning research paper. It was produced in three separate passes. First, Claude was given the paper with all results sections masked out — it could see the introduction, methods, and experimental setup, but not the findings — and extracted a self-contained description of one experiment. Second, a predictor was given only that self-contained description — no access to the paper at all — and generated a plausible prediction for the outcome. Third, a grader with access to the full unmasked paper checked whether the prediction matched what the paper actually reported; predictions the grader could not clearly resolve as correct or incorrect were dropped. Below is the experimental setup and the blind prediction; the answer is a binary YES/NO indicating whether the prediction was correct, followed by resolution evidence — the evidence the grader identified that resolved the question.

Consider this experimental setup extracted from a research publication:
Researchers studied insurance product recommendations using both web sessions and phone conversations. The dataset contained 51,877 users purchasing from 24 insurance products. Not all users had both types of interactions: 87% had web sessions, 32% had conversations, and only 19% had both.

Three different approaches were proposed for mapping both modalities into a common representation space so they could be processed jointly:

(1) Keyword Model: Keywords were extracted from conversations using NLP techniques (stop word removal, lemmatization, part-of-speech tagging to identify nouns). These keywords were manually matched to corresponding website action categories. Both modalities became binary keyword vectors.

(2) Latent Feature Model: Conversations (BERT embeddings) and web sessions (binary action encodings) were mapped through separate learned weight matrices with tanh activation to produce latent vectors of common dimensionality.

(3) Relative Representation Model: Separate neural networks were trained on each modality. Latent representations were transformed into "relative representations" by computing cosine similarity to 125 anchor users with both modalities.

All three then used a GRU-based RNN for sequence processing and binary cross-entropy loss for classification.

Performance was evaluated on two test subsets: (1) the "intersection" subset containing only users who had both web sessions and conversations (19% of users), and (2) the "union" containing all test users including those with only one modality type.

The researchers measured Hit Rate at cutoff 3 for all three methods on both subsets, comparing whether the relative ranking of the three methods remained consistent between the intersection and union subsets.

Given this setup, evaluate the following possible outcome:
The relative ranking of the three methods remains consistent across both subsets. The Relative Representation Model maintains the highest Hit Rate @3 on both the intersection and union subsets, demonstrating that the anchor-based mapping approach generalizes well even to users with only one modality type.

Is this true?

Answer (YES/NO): NO